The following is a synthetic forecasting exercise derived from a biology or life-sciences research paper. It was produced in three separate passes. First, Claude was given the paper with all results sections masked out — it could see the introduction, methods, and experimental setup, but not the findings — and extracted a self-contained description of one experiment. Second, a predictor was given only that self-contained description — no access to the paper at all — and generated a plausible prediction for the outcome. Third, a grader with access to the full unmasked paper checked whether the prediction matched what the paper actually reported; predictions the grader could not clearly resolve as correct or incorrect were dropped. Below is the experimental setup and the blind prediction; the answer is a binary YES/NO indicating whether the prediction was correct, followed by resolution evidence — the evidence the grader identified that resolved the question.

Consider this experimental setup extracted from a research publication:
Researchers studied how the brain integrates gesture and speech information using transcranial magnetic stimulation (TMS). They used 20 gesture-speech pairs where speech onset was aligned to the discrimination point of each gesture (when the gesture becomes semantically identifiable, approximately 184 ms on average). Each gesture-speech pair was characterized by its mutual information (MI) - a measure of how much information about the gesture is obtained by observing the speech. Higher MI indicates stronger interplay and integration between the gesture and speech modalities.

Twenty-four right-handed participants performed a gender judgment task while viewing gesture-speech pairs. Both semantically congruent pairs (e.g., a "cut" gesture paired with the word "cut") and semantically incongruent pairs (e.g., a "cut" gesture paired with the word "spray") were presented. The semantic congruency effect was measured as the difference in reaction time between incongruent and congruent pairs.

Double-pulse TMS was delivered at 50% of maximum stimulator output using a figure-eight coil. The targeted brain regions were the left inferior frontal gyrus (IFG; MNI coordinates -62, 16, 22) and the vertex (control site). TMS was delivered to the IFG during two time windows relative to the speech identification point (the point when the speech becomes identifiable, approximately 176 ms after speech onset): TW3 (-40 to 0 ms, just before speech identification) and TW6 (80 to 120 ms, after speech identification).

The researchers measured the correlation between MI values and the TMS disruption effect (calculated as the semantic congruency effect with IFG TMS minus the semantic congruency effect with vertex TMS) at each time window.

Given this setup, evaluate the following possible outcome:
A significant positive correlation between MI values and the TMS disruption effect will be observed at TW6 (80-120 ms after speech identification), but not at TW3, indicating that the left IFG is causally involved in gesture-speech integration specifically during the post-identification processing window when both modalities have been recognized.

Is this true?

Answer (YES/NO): NO